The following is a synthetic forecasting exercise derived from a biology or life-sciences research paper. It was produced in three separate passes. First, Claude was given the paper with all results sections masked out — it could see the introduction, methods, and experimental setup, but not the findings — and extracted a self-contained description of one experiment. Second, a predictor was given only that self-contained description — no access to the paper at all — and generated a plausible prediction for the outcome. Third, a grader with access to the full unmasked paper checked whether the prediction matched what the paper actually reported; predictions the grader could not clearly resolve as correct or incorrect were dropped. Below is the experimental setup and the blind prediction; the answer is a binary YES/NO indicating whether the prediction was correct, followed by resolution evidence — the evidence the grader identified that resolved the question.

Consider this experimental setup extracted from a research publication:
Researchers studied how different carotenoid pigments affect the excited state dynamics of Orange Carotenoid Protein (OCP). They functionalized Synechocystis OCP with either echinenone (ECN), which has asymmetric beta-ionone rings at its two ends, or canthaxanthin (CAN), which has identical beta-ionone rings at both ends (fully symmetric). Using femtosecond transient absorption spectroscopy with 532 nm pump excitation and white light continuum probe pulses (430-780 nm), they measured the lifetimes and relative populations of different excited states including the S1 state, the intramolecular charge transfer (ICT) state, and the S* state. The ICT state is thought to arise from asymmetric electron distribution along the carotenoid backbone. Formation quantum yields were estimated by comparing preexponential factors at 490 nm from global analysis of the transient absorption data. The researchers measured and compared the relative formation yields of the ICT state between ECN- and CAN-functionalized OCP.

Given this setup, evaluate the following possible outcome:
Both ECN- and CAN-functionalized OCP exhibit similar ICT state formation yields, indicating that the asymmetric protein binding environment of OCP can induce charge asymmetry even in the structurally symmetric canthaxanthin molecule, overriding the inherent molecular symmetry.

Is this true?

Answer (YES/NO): NO